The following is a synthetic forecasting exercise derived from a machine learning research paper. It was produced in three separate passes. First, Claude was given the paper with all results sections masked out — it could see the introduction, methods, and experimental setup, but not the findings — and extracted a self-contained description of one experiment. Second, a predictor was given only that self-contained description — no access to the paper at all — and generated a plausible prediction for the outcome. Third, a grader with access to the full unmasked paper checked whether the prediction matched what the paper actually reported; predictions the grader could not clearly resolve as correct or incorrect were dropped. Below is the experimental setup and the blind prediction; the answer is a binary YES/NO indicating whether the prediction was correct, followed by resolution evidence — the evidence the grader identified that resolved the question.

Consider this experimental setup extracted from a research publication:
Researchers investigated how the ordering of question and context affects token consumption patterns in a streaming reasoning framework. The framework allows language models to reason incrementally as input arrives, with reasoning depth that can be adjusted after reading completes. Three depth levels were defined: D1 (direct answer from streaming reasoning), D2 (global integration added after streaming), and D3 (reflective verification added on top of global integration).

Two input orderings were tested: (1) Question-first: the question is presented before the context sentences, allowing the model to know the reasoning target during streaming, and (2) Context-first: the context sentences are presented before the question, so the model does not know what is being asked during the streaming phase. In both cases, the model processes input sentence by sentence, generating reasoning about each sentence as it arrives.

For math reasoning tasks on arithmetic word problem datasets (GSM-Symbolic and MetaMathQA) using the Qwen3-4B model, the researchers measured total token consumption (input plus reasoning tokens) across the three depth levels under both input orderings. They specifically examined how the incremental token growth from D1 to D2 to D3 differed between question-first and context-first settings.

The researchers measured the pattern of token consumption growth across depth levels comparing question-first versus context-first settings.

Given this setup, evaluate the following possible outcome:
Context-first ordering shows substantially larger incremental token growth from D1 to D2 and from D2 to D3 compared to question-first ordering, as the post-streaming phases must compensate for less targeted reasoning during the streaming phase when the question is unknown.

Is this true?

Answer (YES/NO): YES